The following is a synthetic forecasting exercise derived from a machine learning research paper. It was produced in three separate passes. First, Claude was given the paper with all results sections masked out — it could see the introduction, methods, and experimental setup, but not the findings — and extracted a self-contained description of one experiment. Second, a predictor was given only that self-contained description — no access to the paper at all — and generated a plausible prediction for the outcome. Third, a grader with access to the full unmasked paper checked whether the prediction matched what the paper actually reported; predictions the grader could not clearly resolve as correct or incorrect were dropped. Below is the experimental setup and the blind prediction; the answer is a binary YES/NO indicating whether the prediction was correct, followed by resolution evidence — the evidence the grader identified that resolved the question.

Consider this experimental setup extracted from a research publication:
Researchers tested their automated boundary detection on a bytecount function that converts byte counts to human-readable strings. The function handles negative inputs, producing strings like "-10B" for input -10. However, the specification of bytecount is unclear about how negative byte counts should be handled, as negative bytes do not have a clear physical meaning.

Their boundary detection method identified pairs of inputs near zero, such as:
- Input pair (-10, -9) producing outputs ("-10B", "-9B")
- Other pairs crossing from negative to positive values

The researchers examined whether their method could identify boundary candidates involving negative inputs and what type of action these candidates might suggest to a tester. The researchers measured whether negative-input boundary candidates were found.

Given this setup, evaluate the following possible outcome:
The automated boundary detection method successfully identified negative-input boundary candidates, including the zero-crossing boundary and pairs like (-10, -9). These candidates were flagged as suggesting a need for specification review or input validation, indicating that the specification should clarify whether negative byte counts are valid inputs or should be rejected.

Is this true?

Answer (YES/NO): YES